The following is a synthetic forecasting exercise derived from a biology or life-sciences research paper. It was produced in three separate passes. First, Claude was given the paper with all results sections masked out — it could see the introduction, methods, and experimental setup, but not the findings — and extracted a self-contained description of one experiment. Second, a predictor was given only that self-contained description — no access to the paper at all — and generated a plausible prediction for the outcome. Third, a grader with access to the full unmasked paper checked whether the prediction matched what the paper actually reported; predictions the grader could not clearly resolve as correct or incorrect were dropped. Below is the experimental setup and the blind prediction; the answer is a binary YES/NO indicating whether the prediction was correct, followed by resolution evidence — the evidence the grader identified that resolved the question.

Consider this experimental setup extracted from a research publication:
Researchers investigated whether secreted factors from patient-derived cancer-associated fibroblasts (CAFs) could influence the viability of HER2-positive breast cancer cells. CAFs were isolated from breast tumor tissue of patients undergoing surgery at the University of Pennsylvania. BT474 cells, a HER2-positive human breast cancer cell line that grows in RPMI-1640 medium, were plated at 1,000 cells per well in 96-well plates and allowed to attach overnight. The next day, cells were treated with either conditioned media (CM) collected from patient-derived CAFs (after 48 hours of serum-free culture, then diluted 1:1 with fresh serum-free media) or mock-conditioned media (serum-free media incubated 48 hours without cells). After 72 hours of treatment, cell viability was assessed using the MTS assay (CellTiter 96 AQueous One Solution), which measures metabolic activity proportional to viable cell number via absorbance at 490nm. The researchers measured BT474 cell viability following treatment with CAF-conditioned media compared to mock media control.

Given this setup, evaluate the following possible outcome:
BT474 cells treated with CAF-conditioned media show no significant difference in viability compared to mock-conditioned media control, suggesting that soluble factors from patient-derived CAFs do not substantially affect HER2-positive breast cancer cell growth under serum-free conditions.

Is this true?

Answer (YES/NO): NO